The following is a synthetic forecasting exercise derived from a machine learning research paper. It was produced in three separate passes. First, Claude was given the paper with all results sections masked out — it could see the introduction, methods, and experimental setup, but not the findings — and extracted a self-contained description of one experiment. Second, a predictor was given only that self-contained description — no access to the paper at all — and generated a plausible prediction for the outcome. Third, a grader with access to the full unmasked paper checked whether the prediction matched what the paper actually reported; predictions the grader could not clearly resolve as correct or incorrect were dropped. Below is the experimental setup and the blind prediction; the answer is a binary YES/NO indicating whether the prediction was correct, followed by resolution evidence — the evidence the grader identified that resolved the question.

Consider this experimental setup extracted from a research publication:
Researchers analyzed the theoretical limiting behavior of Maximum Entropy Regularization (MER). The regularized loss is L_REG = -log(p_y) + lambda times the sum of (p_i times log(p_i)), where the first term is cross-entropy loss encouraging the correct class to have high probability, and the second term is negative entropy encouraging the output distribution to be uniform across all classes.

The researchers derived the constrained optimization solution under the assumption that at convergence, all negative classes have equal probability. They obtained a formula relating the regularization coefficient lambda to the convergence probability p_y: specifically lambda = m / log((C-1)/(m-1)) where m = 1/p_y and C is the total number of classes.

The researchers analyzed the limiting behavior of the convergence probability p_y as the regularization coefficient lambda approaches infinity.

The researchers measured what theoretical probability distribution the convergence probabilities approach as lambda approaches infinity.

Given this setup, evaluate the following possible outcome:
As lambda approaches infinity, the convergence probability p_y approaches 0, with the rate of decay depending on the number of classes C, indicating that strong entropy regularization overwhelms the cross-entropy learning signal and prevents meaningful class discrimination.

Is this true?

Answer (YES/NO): NO